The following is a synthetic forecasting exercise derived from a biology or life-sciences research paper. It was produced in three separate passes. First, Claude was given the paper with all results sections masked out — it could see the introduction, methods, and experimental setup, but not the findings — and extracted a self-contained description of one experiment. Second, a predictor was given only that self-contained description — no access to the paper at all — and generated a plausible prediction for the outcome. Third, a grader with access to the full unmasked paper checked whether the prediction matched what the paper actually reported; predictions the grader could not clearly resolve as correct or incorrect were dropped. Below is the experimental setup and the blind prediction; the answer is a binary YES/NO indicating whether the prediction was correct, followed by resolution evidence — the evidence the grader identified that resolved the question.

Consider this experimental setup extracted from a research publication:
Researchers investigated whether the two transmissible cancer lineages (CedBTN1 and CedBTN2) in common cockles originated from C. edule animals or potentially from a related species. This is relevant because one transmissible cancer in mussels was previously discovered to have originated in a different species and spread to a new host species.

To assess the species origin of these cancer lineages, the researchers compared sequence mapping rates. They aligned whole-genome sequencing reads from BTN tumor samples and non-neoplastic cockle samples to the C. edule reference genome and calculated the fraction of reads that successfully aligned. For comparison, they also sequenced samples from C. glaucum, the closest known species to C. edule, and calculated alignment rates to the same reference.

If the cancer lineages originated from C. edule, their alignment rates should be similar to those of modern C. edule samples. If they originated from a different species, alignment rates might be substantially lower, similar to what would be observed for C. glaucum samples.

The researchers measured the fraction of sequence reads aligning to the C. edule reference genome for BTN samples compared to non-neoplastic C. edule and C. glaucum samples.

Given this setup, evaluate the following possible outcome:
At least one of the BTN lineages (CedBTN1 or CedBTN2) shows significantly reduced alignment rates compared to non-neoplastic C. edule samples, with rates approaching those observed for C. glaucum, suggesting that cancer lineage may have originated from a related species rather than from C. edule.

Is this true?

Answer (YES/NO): NO